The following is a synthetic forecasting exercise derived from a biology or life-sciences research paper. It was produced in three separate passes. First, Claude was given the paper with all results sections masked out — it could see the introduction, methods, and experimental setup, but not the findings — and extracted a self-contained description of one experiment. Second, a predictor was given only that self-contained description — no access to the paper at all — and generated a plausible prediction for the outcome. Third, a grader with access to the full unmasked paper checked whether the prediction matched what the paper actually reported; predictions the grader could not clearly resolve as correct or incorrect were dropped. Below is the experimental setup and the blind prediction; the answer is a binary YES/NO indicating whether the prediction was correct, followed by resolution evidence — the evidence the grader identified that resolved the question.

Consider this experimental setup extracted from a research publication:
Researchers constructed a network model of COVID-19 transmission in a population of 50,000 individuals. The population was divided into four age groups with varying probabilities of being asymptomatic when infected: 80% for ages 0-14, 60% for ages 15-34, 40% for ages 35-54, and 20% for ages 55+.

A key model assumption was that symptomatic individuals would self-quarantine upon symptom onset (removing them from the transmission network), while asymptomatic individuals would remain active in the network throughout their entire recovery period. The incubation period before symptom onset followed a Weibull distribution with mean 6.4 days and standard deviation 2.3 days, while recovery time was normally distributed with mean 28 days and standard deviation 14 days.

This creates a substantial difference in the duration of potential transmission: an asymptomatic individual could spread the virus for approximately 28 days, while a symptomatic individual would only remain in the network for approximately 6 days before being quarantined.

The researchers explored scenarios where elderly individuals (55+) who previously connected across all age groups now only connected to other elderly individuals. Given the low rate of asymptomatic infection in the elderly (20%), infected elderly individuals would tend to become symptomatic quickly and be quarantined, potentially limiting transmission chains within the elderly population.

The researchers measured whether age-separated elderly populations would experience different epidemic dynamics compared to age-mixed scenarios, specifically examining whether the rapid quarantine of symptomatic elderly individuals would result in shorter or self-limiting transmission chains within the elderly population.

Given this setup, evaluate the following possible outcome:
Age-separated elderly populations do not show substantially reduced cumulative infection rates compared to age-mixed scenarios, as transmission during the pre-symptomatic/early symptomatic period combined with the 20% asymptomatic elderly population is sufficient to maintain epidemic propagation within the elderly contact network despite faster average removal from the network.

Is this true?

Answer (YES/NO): NO